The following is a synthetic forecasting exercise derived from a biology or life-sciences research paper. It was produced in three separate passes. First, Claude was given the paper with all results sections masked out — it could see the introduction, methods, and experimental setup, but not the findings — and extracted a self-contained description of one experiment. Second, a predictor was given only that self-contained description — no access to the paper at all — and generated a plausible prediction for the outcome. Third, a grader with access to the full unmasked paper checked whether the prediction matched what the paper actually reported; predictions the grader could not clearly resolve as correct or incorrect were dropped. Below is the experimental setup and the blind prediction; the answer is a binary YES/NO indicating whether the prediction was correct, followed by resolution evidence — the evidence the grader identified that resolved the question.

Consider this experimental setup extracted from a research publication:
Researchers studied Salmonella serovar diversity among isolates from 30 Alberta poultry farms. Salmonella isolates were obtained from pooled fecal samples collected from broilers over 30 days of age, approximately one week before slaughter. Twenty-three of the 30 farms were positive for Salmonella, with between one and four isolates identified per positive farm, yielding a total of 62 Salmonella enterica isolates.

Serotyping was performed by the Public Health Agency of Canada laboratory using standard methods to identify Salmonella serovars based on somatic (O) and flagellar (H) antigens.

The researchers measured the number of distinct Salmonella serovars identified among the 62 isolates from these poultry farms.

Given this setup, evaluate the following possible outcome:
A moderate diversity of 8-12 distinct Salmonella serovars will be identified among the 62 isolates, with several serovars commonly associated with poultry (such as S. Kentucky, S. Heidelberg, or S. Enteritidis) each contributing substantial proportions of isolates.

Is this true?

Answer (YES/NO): NO